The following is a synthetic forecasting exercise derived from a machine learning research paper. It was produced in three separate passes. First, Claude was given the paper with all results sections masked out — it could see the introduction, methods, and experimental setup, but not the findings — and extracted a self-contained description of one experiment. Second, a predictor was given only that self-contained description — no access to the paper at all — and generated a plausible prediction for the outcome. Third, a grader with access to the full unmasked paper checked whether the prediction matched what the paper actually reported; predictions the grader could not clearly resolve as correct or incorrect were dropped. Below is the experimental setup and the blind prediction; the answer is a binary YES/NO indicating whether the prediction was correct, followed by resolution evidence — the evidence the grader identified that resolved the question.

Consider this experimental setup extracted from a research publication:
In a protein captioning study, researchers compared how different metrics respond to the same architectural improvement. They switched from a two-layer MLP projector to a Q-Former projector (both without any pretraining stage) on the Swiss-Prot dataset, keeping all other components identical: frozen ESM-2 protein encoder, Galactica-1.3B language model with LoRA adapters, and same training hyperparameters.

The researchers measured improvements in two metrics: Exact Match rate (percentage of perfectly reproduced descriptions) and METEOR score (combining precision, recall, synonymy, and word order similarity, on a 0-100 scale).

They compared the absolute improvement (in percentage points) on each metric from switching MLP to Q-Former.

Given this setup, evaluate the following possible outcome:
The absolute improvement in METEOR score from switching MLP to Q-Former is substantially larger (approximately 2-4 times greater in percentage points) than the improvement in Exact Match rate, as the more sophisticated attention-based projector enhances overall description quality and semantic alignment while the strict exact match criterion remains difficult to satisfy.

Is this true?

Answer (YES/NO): NO